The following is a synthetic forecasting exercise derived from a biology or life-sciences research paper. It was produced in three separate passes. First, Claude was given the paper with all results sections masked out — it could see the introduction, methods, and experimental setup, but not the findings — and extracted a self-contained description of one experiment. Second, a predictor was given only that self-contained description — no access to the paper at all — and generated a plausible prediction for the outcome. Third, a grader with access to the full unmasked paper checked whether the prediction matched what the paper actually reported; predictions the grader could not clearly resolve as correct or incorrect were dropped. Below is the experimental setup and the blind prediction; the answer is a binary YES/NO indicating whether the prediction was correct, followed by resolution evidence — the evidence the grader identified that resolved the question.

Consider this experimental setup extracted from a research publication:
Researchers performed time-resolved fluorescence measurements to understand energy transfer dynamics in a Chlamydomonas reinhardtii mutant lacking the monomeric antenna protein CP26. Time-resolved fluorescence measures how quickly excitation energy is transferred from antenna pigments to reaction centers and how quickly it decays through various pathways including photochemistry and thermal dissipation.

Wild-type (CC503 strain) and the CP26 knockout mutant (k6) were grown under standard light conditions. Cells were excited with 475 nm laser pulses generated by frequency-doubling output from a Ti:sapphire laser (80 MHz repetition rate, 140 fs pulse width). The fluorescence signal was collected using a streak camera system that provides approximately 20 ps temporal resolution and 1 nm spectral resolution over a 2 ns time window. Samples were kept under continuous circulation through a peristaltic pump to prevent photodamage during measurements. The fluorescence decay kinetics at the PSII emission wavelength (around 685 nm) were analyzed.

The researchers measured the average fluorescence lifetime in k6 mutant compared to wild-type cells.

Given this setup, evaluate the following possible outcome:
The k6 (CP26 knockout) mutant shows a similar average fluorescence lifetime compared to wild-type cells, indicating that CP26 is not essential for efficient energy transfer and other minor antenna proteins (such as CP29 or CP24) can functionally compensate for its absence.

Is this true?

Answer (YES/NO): NO